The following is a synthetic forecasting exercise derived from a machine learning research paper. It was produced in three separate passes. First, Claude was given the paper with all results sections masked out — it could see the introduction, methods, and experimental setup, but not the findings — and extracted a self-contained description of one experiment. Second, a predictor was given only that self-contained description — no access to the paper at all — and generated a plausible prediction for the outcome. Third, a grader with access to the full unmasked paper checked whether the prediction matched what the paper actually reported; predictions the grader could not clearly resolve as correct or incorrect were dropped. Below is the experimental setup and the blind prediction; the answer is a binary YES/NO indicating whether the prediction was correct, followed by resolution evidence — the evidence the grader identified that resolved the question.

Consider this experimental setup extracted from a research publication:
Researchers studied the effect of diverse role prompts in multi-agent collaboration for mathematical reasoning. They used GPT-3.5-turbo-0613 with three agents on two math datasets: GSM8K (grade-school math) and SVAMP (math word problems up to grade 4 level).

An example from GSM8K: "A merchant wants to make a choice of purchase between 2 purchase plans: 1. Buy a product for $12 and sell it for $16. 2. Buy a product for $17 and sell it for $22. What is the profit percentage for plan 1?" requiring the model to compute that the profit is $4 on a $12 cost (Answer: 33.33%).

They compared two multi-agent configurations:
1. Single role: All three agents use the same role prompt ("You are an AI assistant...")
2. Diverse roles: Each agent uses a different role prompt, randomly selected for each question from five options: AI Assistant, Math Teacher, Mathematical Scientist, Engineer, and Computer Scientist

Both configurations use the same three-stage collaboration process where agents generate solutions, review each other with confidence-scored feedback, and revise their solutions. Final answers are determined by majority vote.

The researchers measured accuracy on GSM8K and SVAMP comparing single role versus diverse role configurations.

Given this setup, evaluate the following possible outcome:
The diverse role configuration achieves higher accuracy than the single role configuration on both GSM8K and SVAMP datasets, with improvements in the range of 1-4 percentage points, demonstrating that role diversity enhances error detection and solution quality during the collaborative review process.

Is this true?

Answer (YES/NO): NO